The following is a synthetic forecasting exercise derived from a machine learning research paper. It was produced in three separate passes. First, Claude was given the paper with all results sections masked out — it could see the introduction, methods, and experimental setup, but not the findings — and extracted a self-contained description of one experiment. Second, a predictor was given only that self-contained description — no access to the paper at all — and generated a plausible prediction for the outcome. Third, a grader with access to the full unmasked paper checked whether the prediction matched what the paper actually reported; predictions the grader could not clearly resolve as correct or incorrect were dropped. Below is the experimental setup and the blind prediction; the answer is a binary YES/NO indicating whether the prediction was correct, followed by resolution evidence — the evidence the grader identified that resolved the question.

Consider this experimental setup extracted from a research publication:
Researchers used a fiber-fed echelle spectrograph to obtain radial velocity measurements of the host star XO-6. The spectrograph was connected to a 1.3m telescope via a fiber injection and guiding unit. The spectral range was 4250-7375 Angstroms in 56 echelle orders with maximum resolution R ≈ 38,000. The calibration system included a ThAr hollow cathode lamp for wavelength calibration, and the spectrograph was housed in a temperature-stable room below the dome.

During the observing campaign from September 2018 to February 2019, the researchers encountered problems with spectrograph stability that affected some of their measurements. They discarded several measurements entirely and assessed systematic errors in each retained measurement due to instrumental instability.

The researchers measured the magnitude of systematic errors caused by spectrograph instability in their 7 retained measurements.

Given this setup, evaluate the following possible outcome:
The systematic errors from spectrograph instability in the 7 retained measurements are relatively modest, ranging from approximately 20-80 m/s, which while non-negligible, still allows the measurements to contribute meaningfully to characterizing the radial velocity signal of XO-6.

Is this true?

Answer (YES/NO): NO